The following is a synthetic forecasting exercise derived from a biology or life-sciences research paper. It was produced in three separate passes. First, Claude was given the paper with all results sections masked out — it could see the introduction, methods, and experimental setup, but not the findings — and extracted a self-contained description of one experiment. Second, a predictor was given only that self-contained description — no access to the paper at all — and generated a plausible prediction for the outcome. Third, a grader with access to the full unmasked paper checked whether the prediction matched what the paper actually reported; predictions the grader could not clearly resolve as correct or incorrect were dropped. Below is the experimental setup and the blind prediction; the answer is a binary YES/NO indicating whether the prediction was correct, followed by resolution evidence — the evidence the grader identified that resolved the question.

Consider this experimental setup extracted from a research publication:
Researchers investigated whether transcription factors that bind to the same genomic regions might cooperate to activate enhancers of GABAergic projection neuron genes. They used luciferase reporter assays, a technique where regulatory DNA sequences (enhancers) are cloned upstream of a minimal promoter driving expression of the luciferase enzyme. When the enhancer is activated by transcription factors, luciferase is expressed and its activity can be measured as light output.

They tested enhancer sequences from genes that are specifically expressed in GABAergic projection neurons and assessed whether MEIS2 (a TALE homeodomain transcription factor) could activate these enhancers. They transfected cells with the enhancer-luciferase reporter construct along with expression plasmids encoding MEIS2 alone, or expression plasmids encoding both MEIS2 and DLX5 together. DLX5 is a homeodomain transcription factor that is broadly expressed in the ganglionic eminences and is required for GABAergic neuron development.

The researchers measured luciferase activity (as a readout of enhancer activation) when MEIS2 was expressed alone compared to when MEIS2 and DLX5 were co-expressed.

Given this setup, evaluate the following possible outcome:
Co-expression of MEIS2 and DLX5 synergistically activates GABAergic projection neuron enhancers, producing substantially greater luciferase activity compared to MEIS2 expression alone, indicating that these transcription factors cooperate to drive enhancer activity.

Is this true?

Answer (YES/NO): YES